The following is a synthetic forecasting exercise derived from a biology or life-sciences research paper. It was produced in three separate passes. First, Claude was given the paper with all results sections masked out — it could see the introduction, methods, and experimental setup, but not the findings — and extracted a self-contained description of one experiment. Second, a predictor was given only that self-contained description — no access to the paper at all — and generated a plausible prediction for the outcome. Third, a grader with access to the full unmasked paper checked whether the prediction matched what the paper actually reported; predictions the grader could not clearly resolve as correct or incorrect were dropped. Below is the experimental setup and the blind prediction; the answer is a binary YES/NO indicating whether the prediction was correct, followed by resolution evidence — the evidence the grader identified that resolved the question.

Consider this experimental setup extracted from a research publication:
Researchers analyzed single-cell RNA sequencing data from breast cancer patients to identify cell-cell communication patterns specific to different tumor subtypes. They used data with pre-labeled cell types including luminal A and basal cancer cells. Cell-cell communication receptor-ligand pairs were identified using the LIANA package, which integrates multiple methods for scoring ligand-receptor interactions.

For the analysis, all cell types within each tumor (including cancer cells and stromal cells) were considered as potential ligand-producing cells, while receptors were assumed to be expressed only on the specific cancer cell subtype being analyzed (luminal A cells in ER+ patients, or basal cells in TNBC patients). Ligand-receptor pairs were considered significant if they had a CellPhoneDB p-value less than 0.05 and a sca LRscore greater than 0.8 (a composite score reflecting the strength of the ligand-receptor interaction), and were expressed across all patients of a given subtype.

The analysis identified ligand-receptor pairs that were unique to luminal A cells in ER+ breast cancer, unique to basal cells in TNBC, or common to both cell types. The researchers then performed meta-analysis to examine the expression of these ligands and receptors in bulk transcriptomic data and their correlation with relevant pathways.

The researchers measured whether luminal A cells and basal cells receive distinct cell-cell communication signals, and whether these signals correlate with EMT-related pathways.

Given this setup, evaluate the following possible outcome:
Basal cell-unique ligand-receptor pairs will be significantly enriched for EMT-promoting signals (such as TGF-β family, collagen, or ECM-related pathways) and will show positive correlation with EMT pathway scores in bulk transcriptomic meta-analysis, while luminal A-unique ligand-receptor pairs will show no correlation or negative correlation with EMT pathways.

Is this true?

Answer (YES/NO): NO